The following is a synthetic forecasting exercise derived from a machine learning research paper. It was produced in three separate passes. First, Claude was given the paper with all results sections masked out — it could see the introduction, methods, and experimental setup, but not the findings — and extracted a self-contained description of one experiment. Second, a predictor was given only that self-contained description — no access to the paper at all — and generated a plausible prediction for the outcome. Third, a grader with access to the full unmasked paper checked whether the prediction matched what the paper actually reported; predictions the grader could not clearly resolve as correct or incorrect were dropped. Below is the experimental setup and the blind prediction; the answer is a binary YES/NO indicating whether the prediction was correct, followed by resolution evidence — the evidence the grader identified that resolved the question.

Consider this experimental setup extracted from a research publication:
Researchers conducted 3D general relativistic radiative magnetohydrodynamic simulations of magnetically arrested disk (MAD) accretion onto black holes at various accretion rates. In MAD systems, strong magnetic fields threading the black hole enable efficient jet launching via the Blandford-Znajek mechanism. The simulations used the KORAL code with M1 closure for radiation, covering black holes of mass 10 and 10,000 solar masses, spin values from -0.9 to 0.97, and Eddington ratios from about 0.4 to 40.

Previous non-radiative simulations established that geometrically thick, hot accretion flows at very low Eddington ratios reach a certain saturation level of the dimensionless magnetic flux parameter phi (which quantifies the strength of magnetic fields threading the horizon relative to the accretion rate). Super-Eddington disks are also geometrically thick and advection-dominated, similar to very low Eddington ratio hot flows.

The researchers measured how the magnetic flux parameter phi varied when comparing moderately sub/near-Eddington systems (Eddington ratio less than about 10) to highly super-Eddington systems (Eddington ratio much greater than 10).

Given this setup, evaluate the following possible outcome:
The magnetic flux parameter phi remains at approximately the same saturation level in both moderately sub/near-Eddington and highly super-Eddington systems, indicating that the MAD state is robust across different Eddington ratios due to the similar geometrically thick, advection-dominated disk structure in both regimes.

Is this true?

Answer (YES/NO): NO